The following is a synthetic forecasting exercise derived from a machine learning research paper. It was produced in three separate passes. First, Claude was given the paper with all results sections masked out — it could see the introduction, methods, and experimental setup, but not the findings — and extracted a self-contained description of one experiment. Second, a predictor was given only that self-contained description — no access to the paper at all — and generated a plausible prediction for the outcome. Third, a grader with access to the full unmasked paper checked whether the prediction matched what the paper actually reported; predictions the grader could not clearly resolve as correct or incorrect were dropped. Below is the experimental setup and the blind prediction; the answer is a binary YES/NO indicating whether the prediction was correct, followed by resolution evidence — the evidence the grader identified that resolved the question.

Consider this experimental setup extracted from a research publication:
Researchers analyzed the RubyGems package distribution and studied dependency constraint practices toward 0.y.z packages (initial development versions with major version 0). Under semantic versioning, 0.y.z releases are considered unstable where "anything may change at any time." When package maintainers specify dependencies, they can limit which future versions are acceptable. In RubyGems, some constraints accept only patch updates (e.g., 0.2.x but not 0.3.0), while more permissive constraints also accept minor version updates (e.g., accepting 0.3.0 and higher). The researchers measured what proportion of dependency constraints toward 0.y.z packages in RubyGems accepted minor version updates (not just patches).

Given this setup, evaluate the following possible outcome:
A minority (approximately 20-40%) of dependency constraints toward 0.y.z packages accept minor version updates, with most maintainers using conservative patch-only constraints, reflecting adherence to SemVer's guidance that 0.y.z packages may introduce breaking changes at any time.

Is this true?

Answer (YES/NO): YES